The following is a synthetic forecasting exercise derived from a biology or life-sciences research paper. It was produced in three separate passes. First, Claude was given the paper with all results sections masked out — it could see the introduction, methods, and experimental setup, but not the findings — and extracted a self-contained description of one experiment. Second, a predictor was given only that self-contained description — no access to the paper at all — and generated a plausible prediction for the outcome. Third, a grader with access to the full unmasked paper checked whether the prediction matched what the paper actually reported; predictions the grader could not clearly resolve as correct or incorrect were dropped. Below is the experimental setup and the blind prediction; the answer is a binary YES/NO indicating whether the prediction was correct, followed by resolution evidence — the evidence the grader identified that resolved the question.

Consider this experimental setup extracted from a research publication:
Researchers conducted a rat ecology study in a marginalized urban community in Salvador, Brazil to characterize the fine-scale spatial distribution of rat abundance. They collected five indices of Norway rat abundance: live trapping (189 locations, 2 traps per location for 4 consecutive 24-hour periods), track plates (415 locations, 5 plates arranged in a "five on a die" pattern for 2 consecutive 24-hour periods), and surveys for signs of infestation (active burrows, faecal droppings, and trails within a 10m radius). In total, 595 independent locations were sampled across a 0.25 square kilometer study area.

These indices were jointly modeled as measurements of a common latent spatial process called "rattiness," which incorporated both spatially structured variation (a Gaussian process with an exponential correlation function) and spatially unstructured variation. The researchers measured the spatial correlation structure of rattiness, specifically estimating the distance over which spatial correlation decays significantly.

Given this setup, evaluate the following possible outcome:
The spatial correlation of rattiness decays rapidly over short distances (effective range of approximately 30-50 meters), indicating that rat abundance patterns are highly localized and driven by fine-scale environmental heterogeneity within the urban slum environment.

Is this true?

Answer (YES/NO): NO